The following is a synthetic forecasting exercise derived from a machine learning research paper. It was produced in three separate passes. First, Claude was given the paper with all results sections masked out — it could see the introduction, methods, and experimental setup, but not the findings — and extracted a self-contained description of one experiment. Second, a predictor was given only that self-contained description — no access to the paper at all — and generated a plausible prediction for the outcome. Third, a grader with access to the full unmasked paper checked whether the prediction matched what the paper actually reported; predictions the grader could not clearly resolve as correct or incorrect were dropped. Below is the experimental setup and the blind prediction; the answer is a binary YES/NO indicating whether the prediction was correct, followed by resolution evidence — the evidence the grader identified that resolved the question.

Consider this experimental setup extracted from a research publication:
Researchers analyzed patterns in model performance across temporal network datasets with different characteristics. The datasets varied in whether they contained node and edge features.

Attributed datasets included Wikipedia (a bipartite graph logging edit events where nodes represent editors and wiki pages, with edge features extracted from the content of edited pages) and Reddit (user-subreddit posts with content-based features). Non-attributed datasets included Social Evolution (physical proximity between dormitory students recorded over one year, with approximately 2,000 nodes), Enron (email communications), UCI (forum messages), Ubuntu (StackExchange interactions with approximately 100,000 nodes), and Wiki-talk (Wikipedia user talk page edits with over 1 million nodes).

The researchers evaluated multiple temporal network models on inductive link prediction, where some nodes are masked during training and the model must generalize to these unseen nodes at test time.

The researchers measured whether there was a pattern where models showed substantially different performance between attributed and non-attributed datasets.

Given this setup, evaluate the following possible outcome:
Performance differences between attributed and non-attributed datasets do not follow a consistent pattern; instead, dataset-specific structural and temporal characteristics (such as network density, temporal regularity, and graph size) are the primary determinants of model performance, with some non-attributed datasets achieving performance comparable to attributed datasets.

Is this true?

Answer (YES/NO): NO